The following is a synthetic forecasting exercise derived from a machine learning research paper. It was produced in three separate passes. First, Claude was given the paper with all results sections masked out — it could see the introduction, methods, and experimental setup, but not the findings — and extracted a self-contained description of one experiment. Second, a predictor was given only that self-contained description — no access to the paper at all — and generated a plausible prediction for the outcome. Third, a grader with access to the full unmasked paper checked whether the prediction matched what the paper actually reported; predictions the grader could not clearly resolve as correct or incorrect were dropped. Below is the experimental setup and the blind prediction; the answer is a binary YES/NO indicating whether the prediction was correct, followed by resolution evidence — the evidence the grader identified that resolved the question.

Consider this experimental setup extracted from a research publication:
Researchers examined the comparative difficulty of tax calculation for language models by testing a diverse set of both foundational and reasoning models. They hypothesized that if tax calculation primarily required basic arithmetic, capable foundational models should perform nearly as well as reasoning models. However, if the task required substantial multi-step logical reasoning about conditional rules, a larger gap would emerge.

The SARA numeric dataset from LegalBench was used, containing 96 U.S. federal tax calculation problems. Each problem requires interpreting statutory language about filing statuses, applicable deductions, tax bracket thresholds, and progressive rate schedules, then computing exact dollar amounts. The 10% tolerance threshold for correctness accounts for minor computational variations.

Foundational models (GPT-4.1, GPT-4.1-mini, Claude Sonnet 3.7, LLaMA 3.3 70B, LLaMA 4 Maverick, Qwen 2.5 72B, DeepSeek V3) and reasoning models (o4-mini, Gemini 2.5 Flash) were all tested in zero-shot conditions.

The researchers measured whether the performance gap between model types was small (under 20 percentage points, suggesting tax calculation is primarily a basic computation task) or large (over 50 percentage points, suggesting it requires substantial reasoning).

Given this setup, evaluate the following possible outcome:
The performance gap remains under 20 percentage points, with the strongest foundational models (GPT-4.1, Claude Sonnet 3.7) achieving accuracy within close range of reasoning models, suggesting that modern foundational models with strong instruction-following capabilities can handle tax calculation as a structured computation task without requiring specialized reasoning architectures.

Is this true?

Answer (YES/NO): NO